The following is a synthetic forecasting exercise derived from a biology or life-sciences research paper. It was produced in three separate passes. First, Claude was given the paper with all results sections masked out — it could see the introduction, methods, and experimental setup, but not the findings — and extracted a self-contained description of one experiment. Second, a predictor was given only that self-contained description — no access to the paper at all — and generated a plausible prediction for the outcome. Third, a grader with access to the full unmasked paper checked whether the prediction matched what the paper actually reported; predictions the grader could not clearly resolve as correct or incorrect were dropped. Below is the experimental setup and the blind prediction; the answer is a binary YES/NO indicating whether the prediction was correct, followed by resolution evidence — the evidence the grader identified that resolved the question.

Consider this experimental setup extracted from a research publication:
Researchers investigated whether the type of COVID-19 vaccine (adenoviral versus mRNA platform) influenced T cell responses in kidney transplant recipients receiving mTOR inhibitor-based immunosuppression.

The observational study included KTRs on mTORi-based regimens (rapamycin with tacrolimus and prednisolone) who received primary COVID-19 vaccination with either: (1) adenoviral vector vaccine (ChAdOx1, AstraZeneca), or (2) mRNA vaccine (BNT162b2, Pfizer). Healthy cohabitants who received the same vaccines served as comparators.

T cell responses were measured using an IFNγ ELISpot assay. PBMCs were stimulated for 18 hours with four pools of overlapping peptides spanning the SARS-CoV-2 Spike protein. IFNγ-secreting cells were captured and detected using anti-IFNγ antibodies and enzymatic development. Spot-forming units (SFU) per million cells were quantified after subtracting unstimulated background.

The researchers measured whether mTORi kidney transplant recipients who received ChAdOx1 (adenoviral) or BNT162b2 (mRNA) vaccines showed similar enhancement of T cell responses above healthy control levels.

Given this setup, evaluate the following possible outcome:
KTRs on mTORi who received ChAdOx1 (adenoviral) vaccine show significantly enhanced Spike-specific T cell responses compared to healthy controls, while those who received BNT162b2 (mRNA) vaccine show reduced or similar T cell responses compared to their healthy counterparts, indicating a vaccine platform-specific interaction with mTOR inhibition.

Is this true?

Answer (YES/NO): NO